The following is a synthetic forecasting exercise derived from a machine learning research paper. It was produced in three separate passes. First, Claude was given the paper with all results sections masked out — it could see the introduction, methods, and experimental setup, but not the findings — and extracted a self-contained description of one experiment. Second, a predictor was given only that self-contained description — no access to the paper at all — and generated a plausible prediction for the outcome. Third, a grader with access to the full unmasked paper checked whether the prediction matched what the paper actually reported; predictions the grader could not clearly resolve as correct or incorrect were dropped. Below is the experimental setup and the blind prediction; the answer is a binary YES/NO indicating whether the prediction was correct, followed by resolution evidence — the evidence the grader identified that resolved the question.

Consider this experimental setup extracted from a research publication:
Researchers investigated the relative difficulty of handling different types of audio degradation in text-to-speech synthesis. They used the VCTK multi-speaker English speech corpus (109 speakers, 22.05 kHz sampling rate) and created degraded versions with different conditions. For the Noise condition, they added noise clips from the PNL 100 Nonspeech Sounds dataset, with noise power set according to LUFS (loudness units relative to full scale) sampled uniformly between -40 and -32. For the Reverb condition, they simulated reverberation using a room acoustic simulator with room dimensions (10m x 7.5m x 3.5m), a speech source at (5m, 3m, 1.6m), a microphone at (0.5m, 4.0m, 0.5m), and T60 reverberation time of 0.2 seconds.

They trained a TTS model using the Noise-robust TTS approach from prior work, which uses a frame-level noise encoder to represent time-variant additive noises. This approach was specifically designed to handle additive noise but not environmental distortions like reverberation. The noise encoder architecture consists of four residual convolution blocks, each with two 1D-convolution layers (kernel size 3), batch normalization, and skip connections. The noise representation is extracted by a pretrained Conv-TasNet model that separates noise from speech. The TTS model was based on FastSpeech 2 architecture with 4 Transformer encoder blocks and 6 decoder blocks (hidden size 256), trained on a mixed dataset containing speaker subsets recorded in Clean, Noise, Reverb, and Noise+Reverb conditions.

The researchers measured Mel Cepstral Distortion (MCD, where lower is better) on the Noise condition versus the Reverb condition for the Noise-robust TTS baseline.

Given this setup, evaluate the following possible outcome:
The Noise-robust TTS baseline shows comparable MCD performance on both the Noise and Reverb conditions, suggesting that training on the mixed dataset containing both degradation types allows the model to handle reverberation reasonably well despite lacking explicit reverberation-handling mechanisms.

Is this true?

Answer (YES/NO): NO